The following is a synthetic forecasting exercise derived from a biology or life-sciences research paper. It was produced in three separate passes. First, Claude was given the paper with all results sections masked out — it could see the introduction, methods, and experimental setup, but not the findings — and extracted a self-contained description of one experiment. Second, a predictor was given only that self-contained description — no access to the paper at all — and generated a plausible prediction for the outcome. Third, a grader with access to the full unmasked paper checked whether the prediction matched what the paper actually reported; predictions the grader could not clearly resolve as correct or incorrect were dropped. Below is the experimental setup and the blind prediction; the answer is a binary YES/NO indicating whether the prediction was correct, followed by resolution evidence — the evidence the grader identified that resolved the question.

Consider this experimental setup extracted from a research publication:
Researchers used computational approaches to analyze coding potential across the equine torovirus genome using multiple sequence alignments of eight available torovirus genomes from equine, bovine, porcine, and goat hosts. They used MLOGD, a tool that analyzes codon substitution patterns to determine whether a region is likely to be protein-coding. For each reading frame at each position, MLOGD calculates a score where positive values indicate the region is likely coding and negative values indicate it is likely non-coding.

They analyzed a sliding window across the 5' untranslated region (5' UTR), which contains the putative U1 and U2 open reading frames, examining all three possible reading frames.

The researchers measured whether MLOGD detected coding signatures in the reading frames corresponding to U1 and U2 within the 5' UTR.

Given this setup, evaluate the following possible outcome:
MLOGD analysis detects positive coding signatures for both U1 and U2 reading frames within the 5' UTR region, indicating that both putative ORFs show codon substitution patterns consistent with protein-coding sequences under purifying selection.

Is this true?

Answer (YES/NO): YES